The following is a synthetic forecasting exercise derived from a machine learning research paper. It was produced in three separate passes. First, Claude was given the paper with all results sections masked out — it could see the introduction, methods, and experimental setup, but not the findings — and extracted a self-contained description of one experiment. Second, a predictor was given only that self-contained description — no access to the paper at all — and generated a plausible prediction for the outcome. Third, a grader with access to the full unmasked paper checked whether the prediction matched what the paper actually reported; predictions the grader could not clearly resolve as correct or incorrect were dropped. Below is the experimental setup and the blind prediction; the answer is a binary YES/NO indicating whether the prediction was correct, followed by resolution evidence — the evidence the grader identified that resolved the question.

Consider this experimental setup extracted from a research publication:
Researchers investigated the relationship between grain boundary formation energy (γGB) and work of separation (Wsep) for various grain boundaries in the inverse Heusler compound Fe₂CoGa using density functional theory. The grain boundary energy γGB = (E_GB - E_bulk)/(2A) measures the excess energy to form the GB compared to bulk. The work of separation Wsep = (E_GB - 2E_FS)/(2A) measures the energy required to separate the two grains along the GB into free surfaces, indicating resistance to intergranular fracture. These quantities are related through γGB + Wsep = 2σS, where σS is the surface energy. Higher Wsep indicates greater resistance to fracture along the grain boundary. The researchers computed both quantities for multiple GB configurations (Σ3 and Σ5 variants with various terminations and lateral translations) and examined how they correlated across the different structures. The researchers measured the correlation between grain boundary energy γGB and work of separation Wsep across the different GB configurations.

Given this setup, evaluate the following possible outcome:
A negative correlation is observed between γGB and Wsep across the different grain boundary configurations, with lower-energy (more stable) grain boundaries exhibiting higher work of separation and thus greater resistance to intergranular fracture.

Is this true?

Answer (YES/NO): YES